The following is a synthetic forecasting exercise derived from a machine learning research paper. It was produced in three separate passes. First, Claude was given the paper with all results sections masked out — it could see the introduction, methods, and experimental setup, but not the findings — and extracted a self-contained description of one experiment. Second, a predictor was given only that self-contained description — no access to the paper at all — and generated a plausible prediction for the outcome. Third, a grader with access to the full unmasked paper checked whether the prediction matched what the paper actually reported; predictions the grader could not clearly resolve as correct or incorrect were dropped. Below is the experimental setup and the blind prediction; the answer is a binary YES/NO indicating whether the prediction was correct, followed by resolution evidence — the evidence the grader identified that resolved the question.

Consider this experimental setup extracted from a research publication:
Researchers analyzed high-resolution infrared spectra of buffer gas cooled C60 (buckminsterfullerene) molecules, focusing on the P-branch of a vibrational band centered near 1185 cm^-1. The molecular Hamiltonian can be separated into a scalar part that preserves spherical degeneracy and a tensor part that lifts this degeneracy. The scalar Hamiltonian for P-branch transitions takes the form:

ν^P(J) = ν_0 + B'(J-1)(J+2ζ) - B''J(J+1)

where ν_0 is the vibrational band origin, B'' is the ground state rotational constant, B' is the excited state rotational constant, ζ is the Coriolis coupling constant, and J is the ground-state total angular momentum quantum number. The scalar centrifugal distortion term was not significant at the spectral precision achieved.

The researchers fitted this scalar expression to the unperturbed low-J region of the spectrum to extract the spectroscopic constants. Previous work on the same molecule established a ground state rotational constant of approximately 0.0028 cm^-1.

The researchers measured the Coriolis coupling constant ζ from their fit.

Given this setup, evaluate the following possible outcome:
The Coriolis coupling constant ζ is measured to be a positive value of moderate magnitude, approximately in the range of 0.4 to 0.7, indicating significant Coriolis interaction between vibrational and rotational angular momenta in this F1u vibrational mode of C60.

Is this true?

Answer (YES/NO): NO